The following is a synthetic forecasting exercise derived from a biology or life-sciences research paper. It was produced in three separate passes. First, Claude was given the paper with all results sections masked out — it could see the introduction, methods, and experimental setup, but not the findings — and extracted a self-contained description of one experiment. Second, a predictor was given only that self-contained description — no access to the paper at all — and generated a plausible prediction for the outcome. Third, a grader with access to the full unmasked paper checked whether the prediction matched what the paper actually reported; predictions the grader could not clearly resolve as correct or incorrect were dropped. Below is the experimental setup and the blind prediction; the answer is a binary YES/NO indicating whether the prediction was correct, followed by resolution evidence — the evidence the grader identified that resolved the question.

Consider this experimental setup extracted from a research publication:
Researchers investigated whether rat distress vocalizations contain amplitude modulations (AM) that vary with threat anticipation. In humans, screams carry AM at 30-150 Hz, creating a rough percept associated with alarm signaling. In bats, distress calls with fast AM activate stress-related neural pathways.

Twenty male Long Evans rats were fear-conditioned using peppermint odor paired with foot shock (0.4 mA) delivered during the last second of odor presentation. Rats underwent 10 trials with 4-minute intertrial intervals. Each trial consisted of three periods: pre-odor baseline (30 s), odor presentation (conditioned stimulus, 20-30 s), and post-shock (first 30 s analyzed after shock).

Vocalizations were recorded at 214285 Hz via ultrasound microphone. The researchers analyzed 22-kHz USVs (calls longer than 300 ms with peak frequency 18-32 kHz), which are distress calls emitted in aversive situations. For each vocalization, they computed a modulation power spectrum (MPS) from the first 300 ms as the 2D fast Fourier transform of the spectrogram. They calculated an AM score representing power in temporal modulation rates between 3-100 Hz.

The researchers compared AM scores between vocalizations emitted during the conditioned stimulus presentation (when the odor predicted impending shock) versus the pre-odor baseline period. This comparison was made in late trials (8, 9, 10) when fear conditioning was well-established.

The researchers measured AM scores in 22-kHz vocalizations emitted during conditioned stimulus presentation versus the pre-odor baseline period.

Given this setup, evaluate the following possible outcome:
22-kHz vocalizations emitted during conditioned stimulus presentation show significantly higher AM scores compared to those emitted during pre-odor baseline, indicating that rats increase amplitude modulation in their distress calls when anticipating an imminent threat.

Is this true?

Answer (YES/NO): YES